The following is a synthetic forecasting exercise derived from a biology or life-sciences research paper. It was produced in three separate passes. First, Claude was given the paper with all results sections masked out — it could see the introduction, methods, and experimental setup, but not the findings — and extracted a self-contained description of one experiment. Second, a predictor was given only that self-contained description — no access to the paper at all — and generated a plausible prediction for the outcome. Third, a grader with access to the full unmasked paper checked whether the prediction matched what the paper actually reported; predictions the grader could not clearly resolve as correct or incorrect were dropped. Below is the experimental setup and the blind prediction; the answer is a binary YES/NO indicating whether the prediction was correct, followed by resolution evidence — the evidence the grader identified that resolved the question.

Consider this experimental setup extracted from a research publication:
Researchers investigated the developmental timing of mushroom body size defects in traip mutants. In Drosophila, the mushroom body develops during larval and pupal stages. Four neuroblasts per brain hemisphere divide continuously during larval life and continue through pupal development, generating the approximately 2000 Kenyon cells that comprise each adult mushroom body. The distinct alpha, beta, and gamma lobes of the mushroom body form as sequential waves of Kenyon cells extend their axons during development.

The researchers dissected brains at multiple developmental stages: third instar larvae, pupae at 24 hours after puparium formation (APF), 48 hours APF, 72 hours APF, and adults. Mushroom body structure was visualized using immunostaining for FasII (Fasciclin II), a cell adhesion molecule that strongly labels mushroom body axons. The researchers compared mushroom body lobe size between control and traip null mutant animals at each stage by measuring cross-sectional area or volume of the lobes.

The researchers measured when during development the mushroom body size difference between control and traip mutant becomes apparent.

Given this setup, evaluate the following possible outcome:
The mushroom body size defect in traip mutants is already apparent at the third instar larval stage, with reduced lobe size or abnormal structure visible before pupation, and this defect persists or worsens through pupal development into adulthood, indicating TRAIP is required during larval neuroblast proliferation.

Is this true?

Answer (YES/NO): NO